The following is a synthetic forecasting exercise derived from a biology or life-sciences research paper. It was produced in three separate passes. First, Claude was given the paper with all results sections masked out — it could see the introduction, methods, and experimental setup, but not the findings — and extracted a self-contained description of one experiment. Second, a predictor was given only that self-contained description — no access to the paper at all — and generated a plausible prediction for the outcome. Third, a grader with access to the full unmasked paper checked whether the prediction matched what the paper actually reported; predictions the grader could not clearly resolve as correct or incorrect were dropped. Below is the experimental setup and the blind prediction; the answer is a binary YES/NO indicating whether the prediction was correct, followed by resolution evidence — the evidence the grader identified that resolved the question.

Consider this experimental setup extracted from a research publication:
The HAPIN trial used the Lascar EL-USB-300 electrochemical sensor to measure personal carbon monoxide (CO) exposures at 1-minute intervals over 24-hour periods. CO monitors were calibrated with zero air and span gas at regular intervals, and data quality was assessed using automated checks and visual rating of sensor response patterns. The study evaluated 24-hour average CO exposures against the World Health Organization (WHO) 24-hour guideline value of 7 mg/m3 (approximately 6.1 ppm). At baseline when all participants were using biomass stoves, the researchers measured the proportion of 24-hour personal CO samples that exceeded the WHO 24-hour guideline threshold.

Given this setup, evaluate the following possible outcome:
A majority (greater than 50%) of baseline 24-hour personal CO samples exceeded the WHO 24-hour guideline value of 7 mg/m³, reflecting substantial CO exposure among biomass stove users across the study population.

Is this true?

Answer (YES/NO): NO